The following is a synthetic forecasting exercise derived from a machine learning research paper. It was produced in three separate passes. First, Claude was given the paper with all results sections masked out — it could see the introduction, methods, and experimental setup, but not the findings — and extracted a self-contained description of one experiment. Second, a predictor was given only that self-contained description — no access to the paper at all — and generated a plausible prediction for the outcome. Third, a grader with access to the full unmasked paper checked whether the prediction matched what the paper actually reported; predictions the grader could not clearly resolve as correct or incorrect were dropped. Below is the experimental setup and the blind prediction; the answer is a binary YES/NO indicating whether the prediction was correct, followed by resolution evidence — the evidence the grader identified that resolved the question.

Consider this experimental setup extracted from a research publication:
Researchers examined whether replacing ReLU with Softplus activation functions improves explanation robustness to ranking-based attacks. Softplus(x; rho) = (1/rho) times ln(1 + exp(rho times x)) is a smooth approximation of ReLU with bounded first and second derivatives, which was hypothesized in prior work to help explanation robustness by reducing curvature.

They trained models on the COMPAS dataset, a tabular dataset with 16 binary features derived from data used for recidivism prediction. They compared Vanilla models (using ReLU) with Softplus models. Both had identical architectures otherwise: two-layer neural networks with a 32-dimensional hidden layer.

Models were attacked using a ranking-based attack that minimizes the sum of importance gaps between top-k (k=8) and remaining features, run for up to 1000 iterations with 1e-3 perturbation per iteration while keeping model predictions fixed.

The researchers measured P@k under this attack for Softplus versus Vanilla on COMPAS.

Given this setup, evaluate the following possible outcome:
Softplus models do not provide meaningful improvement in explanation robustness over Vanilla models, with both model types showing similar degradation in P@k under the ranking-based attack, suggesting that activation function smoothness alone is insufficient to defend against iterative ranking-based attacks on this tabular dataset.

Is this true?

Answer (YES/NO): NO